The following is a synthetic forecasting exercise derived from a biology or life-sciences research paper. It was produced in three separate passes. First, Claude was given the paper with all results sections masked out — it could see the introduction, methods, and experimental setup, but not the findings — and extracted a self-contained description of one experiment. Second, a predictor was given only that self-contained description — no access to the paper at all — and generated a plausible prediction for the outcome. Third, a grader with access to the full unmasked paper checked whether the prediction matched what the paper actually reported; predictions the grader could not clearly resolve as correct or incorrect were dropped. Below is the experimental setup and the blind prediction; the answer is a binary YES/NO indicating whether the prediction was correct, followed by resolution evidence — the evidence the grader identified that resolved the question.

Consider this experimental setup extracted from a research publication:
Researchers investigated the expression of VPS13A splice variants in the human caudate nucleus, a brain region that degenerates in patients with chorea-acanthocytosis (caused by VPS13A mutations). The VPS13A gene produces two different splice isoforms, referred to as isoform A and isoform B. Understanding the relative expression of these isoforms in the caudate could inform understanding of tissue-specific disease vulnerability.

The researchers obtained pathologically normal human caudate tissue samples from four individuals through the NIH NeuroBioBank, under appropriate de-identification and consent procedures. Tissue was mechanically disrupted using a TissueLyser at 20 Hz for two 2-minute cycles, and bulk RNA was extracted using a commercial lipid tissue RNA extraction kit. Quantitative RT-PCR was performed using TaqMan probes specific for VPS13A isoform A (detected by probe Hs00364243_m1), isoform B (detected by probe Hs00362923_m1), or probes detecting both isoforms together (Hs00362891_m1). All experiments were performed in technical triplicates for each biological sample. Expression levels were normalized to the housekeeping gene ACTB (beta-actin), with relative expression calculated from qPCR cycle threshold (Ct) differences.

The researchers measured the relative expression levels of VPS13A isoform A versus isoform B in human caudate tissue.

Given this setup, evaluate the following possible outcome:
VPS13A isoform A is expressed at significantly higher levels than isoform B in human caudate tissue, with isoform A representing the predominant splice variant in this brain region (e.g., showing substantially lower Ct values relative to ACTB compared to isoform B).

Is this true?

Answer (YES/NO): YES